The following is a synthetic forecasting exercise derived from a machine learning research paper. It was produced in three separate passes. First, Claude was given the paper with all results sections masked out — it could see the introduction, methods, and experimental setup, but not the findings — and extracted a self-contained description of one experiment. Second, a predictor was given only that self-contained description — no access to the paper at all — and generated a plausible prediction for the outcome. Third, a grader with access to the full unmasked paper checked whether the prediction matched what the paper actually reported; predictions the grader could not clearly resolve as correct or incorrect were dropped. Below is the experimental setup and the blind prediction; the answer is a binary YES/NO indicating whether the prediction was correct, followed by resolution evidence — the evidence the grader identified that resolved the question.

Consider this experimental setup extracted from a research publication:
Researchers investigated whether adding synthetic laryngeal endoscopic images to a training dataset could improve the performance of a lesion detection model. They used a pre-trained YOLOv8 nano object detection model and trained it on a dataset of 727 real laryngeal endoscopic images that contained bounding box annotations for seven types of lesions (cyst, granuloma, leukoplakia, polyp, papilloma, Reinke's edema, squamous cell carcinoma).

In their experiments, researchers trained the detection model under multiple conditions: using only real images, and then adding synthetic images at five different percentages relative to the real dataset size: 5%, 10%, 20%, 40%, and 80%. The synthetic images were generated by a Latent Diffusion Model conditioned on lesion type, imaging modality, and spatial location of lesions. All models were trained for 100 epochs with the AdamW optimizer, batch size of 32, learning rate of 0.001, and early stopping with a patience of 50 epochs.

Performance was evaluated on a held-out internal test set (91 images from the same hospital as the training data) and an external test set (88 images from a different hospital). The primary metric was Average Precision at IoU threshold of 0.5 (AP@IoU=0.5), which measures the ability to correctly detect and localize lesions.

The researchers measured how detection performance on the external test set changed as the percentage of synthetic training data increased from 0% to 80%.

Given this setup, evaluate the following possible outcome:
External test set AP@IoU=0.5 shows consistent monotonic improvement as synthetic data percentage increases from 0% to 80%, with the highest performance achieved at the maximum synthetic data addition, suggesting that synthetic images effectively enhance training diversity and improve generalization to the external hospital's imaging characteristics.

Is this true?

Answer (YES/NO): NO